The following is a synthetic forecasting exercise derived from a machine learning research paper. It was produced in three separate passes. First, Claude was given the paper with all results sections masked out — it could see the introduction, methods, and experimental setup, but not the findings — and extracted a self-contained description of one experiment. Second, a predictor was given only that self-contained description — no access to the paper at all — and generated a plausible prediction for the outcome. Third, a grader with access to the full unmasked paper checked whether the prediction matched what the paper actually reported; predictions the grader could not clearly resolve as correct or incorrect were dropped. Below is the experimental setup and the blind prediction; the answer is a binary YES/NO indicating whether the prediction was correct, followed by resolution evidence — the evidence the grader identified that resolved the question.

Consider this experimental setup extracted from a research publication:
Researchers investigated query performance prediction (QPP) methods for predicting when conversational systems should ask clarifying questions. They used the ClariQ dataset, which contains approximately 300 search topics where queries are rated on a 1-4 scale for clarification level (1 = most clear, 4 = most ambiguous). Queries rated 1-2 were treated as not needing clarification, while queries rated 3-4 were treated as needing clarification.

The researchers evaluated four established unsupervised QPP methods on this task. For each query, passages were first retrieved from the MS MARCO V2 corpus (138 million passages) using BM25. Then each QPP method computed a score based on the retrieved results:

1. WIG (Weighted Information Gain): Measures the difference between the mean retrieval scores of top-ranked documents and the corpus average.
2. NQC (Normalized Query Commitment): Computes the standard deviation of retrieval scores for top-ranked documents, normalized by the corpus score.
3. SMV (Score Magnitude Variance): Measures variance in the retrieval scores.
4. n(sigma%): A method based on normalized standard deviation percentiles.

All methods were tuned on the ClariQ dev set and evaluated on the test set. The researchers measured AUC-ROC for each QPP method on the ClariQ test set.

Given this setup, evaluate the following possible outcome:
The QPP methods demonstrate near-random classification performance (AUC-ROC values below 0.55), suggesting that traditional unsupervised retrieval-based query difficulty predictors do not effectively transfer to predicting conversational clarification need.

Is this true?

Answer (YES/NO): NO